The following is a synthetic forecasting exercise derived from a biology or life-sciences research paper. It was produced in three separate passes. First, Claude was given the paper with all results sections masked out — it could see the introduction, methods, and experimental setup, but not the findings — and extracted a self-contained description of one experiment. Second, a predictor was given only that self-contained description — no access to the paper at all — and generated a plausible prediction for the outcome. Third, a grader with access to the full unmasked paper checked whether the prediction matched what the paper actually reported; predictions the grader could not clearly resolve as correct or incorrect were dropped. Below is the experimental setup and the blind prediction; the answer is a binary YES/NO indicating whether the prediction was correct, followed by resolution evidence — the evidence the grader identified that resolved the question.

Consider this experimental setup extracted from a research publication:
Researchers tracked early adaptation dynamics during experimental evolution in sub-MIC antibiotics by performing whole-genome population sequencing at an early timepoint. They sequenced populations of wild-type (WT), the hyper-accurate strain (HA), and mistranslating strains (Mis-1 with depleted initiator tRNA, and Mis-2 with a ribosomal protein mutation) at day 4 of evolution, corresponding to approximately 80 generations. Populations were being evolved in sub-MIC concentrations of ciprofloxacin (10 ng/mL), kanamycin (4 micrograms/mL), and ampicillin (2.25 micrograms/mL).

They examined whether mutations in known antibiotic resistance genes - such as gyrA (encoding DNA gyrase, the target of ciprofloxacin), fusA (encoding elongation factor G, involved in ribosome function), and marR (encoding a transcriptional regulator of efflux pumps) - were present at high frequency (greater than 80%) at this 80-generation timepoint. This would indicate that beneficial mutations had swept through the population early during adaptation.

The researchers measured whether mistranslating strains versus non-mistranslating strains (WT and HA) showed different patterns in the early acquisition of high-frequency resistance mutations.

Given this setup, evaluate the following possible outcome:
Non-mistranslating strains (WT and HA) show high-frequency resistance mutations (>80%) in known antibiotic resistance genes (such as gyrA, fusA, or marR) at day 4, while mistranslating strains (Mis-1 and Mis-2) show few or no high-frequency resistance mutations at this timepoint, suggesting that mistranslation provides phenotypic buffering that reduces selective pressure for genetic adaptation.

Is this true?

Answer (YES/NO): NO